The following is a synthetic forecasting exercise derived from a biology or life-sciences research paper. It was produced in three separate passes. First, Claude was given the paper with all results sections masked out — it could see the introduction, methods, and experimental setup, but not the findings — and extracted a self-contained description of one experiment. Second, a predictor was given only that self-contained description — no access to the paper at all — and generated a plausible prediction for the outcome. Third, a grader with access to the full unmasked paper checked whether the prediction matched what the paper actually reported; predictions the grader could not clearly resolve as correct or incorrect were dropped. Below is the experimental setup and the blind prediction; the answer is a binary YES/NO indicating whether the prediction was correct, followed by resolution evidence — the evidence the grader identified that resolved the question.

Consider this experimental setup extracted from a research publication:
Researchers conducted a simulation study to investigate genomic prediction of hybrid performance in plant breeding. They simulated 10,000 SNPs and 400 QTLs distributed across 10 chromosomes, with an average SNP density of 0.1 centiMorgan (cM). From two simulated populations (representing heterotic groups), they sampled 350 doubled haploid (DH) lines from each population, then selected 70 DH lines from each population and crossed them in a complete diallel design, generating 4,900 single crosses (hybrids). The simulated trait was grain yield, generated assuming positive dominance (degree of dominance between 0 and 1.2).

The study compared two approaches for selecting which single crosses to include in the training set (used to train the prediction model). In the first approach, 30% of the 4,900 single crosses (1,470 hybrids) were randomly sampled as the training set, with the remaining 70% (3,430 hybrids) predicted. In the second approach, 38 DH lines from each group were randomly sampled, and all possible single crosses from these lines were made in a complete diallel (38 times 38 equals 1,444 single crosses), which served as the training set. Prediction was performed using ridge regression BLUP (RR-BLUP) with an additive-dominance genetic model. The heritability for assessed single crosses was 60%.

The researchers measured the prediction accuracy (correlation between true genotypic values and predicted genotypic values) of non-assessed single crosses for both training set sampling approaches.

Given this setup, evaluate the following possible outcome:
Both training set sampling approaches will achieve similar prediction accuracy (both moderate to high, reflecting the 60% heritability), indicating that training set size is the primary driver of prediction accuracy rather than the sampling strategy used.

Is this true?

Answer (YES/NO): NO